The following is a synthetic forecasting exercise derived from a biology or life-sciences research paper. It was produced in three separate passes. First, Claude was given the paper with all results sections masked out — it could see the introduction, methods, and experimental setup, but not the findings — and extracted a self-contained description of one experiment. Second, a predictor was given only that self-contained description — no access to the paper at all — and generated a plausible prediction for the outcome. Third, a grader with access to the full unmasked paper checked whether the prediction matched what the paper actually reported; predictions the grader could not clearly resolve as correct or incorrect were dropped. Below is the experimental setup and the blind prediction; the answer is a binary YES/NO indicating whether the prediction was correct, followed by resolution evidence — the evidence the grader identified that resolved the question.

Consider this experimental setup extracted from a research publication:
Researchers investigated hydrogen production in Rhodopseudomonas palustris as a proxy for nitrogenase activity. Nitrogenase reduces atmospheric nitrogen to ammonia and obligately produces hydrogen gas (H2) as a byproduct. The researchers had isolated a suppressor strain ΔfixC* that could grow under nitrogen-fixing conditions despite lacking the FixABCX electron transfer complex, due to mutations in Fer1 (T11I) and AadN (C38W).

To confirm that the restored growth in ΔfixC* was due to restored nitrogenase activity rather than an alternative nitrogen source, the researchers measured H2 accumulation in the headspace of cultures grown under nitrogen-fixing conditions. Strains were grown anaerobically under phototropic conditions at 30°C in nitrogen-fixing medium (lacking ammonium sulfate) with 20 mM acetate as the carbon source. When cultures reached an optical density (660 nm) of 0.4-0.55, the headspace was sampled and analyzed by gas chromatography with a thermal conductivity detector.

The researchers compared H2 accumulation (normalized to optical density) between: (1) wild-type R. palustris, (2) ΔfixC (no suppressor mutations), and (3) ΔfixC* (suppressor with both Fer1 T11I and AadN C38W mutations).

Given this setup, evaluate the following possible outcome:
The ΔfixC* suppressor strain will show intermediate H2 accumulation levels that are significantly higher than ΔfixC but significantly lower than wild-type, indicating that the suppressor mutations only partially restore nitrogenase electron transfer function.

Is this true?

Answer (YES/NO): NO